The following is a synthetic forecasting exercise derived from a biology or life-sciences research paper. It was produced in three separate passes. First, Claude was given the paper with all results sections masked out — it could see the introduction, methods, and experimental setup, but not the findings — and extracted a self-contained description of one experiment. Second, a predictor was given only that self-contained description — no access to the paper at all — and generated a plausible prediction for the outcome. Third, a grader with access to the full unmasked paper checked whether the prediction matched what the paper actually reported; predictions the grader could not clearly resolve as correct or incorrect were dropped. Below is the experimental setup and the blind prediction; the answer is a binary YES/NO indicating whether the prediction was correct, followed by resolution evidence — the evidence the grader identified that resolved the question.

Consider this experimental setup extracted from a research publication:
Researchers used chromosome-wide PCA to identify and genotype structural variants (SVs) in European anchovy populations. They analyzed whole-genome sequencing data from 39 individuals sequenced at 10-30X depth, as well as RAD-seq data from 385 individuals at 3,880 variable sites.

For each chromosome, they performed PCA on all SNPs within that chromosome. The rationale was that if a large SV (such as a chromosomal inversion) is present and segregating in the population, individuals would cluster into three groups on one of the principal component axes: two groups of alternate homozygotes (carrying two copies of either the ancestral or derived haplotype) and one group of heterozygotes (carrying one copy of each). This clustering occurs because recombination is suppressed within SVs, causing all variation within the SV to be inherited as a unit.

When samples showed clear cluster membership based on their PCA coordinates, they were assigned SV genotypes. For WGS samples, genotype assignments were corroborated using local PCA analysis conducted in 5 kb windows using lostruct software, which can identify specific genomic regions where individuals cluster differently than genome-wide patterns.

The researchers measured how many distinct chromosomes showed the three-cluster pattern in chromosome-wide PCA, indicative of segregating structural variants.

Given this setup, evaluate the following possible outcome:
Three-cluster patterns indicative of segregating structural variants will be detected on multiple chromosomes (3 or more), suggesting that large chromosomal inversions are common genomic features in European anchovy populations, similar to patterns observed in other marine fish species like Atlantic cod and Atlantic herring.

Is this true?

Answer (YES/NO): YES